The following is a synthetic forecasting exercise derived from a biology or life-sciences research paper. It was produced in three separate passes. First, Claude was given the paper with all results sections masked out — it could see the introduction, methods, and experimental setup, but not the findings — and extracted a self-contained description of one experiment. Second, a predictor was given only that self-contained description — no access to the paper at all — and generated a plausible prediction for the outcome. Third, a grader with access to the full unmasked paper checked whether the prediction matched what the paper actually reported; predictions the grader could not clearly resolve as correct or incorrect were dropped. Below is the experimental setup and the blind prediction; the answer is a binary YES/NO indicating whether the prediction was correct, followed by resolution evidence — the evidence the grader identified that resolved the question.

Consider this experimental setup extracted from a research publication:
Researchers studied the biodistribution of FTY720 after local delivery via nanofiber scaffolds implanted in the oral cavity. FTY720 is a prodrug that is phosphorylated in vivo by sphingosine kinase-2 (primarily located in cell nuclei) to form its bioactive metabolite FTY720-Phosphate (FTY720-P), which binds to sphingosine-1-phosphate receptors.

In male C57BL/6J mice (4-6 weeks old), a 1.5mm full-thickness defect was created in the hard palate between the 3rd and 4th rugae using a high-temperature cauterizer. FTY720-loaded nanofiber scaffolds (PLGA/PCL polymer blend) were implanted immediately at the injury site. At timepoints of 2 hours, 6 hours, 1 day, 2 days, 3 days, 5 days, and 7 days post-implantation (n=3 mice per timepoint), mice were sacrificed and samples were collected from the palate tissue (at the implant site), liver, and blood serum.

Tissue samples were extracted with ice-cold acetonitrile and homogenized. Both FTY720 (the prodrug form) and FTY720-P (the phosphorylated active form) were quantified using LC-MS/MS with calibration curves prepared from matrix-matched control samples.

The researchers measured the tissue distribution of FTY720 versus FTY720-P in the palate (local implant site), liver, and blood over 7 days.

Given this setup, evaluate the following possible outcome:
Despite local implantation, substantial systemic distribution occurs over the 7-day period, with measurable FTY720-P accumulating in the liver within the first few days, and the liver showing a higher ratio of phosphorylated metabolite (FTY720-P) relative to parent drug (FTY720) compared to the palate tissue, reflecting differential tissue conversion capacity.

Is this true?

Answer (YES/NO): NO